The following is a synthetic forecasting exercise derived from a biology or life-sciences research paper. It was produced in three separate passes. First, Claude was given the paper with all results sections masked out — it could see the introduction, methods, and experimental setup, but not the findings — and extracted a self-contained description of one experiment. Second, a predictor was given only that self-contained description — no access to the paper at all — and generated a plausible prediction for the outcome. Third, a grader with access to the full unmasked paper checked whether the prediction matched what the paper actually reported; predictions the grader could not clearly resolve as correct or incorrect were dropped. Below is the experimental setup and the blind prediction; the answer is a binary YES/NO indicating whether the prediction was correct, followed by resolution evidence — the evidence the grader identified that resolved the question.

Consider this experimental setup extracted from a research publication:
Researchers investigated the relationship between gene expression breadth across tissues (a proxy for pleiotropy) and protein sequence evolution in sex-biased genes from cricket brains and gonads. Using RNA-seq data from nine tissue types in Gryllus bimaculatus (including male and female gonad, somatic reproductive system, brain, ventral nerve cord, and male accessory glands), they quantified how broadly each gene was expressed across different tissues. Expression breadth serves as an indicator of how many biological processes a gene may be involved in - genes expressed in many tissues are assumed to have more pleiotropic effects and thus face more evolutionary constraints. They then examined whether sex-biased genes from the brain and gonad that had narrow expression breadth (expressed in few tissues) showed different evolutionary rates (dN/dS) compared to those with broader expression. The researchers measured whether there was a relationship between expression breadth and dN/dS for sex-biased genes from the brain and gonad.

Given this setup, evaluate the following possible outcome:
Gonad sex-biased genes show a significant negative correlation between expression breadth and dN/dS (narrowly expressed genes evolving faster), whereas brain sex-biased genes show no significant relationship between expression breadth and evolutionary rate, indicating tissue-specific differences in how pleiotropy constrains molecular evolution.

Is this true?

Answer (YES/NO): NO